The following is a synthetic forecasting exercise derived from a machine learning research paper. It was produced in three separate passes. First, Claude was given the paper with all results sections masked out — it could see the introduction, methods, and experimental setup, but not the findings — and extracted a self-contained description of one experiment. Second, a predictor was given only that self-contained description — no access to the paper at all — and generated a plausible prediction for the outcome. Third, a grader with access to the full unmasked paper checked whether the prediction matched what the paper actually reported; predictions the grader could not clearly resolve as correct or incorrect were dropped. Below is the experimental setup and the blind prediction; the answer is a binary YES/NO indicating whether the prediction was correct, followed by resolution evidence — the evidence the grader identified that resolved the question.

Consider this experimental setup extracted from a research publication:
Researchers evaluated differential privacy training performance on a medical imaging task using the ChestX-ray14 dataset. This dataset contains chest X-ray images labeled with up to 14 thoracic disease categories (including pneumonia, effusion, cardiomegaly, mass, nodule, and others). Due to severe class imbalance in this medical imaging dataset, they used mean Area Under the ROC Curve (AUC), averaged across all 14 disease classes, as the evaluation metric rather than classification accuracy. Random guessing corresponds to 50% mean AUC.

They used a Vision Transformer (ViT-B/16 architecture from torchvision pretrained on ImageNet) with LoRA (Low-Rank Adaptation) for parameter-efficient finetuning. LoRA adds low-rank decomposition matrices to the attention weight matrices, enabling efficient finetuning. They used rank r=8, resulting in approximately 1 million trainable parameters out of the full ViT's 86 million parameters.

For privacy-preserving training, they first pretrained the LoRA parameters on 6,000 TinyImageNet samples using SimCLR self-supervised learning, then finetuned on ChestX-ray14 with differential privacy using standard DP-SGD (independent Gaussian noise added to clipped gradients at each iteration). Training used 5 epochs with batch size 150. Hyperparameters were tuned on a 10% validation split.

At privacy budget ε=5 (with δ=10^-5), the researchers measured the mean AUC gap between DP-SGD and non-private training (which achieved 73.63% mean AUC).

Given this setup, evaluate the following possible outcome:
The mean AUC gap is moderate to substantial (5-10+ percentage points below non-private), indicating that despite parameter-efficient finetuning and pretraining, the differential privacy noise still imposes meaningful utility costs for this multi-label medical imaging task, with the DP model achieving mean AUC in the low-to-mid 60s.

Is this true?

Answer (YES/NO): NO